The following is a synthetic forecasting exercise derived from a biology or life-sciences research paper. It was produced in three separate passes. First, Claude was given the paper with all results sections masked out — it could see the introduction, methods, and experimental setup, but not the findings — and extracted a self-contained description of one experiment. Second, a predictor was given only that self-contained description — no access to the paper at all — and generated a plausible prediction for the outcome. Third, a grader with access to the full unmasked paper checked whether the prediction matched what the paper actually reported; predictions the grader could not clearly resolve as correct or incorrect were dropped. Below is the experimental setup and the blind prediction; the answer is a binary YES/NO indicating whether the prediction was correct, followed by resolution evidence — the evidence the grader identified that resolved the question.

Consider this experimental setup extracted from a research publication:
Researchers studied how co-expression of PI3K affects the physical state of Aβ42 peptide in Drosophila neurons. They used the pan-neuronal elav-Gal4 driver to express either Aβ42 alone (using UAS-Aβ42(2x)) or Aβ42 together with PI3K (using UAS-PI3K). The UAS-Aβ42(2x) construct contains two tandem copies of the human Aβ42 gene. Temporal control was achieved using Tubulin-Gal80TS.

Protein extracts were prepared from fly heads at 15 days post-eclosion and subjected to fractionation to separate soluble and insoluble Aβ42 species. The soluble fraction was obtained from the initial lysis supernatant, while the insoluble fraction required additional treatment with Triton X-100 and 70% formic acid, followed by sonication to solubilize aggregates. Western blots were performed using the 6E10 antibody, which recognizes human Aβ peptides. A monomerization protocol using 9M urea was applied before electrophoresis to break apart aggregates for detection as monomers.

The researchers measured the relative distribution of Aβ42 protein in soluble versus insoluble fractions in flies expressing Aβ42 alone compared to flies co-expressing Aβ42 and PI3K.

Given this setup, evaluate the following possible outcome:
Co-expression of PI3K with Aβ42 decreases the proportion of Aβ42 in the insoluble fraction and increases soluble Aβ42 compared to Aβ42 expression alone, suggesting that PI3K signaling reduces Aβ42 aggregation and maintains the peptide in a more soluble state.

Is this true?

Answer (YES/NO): NO